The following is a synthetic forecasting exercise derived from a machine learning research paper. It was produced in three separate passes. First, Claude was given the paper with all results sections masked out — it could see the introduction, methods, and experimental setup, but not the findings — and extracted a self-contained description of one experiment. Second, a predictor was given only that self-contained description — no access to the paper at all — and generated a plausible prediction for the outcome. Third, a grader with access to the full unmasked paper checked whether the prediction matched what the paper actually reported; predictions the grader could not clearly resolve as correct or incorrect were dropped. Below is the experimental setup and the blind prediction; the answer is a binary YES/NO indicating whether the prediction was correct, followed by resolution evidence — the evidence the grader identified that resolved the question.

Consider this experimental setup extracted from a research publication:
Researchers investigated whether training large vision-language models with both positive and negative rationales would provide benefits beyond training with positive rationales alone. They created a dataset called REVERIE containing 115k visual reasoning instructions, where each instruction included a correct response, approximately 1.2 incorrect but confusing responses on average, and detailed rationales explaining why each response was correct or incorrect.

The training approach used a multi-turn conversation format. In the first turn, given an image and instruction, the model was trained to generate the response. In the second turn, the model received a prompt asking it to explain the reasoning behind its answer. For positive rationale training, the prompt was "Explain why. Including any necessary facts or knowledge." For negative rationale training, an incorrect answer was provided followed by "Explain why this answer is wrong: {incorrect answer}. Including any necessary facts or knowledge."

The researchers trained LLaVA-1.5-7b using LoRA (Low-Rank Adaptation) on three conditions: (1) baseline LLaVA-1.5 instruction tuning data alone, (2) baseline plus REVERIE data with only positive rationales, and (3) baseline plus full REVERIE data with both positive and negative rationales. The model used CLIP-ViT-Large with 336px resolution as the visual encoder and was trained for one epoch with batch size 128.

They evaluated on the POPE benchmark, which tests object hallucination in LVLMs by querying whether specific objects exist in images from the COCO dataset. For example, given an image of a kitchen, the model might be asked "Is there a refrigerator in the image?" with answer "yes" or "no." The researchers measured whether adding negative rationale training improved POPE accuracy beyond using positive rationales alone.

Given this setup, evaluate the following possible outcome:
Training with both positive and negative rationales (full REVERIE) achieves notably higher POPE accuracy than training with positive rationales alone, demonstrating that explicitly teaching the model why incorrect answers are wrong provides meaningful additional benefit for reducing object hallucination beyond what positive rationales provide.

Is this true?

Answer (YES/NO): YES